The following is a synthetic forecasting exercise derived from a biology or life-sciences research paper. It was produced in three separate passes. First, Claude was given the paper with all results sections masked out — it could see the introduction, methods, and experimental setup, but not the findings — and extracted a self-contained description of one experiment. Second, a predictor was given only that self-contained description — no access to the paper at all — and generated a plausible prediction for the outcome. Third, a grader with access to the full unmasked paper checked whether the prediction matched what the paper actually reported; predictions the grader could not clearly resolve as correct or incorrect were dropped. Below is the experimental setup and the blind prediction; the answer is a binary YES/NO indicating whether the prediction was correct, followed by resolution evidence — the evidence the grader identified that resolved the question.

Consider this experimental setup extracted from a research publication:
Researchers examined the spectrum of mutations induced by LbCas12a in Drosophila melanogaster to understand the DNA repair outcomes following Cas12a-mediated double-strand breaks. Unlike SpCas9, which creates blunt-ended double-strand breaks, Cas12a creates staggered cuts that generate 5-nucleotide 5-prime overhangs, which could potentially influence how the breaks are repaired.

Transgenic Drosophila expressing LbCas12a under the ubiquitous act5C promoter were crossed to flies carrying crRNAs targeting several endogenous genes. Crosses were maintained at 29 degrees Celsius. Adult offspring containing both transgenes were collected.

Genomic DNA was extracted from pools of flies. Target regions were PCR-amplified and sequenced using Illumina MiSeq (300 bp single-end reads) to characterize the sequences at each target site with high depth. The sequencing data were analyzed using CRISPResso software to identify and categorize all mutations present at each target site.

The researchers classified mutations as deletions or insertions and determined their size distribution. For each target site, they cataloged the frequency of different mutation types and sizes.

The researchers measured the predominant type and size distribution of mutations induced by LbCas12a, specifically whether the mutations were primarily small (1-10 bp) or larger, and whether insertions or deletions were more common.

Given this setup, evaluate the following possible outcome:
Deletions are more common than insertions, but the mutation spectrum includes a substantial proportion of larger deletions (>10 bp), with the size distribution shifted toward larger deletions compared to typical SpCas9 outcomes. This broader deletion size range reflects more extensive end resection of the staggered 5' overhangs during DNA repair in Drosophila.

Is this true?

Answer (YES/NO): YES